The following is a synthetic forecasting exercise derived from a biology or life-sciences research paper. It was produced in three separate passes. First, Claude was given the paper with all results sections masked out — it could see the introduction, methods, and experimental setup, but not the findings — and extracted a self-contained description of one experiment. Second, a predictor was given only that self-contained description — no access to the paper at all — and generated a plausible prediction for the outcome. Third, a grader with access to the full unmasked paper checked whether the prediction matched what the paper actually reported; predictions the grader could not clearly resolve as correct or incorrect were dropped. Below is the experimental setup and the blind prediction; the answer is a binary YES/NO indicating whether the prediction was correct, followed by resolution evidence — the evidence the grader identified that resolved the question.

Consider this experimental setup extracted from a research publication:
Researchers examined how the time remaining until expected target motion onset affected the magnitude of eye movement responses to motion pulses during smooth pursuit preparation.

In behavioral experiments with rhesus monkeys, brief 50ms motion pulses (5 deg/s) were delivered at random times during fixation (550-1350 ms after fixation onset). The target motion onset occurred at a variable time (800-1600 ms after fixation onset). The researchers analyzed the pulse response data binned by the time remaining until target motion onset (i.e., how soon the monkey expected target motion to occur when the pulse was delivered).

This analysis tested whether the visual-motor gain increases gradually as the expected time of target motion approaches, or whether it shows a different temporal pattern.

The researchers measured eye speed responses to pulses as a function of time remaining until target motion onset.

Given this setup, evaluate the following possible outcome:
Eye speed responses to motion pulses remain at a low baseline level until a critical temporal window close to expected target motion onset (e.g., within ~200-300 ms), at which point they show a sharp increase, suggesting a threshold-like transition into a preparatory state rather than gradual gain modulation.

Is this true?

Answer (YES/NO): NO